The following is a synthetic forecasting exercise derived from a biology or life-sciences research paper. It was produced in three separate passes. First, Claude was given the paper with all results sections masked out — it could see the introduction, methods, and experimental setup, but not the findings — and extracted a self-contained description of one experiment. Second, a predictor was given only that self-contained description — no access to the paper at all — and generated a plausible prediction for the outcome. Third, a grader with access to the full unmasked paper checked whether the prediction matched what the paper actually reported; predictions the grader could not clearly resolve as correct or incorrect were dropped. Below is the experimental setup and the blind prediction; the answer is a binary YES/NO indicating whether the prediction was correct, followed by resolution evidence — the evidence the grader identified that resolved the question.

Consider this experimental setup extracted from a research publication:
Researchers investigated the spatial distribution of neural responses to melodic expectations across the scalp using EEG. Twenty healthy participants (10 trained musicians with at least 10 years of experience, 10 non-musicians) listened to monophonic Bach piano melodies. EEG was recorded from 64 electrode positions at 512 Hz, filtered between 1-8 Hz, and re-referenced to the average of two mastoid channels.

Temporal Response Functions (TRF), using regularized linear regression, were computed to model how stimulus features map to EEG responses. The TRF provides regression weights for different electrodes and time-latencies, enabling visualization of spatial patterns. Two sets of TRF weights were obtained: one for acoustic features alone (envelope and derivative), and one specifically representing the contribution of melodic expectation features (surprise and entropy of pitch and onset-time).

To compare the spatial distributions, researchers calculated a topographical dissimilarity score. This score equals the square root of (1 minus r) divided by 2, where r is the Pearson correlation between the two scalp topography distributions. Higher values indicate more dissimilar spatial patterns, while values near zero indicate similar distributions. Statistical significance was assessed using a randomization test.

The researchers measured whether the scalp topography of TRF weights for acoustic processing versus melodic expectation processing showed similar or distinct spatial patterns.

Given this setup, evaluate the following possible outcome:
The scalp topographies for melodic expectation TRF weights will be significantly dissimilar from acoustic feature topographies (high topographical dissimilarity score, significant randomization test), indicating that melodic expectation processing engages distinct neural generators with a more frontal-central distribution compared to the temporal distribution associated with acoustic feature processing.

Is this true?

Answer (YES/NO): NO